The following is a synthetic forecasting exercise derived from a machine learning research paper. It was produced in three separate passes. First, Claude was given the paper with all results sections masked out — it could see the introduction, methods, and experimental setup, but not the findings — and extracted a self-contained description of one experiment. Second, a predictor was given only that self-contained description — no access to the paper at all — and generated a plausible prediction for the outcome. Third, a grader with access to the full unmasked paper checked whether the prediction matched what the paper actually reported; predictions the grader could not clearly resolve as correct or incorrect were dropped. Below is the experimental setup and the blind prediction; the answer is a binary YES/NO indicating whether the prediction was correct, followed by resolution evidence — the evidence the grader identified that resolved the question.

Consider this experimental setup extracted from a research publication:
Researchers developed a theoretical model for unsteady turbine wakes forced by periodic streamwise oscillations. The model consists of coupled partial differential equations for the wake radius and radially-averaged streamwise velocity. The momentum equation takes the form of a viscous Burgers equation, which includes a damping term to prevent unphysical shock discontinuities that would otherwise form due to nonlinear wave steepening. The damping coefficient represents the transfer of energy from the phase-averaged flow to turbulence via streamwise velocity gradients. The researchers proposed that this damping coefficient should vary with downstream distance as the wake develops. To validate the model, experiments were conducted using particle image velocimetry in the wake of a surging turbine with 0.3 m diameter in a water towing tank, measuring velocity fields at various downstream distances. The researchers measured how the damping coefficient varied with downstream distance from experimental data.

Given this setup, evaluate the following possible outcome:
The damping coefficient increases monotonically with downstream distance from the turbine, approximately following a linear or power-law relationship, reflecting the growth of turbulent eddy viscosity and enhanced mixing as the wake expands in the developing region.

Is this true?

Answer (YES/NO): YES